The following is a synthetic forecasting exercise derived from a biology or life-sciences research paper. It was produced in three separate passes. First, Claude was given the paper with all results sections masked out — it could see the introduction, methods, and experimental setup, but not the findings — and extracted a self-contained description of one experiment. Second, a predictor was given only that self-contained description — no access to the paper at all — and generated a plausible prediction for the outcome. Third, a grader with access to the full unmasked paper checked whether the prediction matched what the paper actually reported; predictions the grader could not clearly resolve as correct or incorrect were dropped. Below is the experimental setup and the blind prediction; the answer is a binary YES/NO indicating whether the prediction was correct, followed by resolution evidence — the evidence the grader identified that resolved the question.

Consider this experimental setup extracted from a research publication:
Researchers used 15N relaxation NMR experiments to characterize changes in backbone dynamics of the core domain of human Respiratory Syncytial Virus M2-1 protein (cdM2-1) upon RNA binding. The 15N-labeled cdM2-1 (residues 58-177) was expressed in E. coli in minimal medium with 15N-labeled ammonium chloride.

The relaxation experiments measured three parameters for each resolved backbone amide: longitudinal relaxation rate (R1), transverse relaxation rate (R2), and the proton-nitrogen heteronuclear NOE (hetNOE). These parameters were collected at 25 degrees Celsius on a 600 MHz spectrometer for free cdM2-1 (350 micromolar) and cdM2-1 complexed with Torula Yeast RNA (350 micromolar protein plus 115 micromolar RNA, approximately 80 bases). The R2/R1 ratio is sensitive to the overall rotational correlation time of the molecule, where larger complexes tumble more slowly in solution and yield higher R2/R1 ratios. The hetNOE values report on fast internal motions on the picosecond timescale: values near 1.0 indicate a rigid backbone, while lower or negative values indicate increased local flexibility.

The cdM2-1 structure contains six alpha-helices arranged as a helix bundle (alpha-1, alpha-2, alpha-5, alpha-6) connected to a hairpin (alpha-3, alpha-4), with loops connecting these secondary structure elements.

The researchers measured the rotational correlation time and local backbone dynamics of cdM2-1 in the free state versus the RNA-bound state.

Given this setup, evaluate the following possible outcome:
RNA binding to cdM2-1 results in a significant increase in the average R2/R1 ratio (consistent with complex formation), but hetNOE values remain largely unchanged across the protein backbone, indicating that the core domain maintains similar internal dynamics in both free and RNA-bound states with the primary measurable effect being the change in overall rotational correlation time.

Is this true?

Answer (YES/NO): NO